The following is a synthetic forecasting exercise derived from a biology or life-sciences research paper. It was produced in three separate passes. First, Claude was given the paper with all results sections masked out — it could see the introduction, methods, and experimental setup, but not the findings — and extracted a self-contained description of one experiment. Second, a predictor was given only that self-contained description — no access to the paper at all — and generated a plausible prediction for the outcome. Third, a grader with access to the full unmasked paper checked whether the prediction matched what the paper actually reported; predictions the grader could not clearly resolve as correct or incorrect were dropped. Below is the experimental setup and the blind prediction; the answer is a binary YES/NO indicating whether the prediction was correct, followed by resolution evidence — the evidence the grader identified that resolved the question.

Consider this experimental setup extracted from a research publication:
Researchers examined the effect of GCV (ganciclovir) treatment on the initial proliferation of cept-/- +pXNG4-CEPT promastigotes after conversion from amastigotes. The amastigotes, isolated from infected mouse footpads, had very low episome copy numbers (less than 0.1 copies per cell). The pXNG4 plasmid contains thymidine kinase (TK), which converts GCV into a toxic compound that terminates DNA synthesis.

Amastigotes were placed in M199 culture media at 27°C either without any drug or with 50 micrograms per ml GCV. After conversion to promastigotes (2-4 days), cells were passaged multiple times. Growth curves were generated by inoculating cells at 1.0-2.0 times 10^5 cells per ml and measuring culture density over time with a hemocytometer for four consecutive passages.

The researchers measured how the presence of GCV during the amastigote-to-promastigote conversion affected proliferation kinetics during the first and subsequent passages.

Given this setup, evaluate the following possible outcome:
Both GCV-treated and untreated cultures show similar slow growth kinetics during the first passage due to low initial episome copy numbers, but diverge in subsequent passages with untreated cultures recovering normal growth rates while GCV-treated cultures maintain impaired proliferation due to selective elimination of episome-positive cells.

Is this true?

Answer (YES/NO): NO